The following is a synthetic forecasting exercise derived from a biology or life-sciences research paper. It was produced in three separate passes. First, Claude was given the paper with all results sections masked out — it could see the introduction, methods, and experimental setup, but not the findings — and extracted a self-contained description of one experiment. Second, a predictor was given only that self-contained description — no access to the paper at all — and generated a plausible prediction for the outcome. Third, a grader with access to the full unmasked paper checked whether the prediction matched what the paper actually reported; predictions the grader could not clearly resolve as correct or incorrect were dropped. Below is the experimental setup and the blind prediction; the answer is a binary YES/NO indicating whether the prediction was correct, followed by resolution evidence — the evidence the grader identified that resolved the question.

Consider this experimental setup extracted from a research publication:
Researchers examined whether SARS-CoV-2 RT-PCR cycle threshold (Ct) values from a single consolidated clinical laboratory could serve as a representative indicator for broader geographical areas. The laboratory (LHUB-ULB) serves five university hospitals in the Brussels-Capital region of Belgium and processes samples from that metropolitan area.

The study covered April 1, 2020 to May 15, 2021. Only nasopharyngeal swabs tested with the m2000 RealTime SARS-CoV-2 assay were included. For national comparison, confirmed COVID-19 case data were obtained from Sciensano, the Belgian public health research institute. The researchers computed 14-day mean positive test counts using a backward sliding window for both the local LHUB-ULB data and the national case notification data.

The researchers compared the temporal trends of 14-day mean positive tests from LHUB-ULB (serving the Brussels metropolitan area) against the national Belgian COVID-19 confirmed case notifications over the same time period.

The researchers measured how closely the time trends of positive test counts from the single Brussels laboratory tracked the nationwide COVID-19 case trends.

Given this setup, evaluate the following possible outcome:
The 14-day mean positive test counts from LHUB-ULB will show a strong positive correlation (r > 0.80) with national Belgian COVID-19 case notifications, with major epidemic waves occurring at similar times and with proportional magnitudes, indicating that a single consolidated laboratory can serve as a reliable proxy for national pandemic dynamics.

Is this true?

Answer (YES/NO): YES